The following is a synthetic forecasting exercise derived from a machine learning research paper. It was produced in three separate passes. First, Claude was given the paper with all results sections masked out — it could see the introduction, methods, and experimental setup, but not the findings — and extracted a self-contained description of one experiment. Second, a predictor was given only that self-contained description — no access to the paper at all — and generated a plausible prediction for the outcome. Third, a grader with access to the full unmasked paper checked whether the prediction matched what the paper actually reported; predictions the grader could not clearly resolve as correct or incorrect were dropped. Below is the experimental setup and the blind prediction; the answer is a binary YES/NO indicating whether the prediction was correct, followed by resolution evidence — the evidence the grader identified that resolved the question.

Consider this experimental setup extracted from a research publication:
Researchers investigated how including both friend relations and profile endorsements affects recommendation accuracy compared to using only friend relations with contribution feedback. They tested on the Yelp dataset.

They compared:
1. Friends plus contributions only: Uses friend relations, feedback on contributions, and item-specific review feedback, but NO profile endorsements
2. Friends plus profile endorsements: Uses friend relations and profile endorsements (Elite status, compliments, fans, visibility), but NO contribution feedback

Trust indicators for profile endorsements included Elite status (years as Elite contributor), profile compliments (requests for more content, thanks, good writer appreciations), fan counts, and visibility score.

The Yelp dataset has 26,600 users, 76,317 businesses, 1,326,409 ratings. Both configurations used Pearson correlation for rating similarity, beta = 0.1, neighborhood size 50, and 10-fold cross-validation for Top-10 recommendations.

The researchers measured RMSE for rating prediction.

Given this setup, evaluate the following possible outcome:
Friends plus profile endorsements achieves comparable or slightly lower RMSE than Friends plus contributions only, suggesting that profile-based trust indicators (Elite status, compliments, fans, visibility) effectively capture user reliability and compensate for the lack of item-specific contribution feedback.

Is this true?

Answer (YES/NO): YES